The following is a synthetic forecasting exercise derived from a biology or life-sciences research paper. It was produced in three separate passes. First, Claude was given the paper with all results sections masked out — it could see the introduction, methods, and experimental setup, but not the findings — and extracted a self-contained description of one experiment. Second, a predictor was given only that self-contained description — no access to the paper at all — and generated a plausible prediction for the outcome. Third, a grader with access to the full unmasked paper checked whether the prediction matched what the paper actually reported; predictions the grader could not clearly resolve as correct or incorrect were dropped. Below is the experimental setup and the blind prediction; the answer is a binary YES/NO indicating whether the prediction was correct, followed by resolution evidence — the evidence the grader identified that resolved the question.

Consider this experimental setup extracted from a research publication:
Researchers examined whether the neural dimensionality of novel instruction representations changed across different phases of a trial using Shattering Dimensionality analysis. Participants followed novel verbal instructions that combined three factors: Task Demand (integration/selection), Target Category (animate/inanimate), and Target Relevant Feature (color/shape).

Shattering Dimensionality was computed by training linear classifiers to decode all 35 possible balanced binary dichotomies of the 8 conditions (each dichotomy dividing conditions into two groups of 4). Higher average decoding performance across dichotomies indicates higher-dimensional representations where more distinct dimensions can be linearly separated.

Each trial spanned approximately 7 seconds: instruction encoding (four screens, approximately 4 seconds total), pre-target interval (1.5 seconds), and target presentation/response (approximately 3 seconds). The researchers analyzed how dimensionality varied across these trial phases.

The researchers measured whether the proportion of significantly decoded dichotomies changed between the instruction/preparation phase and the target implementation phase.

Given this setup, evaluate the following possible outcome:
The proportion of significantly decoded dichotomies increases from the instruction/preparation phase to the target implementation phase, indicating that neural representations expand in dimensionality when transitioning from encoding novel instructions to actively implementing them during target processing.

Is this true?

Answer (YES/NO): NO